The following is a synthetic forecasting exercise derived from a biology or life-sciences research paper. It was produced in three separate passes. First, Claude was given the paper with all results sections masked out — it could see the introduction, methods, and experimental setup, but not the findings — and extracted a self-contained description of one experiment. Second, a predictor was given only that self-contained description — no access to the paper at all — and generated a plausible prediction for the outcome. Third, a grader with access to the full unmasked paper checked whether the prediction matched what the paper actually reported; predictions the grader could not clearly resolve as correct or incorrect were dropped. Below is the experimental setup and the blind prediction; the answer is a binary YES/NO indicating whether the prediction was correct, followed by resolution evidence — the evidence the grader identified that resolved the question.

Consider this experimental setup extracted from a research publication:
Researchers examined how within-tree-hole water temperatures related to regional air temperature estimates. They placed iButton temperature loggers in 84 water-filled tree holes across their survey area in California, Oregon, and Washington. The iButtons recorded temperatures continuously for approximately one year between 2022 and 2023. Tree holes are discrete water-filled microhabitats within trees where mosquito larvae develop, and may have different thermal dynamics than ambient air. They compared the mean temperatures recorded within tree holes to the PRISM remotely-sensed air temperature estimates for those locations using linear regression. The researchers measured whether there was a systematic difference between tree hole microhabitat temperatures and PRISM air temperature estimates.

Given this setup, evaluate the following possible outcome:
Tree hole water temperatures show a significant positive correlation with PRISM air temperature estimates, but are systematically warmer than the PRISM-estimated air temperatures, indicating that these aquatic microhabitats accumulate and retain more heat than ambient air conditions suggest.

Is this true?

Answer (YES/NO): NO